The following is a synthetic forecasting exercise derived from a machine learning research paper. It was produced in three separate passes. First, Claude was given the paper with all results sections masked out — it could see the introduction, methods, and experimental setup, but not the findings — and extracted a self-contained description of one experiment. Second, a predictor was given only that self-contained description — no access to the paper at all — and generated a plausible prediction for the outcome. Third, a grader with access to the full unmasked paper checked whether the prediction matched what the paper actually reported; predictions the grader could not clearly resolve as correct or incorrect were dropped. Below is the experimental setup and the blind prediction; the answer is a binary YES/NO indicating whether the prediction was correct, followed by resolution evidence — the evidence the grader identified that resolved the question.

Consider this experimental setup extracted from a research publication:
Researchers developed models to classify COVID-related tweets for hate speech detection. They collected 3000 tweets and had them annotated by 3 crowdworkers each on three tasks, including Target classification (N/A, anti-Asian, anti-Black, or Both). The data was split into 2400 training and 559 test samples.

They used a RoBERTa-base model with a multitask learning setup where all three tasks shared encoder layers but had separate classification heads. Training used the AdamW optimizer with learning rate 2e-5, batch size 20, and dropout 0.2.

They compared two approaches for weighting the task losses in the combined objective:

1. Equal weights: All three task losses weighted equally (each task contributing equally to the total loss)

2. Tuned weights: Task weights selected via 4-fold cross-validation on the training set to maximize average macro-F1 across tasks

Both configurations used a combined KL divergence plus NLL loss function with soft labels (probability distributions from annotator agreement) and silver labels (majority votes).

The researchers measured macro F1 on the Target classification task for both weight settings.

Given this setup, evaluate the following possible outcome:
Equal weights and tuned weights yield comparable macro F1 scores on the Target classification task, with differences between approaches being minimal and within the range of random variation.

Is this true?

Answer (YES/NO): YES